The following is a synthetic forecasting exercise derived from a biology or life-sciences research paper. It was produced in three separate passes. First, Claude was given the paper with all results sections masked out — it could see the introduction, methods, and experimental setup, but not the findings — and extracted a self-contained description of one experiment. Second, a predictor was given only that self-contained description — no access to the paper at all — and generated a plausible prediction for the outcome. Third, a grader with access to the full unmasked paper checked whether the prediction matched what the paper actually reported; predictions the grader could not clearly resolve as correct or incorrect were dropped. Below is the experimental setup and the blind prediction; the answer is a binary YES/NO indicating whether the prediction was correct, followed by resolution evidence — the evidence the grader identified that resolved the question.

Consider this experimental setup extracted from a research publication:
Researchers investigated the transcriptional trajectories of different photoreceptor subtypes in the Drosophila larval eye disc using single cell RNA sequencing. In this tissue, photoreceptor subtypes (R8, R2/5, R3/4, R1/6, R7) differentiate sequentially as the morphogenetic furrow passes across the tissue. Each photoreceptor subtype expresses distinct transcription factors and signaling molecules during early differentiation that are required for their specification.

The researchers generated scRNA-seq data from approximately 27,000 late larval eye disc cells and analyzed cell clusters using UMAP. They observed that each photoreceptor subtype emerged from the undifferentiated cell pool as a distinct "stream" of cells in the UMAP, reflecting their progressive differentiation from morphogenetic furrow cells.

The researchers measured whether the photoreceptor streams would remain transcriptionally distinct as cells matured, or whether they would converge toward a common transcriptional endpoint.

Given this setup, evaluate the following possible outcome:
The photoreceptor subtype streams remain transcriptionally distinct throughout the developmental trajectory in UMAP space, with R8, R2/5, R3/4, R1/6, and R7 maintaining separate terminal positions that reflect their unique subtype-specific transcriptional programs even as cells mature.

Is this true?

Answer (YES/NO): NO